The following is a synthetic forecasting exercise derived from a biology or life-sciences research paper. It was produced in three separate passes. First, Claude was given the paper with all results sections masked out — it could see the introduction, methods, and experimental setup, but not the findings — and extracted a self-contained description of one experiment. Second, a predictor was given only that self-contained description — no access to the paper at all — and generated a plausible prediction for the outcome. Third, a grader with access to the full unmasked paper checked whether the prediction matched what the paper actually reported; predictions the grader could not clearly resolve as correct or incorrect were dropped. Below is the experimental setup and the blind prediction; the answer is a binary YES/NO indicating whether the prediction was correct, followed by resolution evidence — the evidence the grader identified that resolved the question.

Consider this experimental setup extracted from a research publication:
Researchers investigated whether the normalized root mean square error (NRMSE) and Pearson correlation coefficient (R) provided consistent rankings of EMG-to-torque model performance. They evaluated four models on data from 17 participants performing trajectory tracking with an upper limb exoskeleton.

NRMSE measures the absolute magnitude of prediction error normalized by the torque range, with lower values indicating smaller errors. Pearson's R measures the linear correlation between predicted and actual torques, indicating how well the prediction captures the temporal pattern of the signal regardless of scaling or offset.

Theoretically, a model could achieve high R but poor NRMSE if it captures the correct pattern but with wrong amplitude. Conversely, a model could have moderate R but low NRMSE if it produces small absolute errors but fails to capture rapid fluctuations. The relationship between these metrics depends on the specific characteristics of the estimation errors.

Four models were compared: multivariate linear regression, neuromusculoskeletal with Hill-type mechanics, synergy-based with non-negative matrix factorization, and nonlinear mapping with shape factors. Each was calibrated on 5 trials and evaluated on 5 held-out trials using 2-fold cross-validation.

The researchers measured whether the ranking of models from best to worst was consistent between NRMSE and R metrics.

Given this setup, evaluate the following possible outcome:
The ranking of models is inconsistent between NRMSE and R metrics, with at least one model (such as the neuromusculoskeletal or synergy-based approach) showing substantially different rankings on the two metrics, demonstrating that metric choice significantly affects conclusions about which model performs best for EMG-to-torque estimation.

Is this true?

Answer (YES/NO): NO